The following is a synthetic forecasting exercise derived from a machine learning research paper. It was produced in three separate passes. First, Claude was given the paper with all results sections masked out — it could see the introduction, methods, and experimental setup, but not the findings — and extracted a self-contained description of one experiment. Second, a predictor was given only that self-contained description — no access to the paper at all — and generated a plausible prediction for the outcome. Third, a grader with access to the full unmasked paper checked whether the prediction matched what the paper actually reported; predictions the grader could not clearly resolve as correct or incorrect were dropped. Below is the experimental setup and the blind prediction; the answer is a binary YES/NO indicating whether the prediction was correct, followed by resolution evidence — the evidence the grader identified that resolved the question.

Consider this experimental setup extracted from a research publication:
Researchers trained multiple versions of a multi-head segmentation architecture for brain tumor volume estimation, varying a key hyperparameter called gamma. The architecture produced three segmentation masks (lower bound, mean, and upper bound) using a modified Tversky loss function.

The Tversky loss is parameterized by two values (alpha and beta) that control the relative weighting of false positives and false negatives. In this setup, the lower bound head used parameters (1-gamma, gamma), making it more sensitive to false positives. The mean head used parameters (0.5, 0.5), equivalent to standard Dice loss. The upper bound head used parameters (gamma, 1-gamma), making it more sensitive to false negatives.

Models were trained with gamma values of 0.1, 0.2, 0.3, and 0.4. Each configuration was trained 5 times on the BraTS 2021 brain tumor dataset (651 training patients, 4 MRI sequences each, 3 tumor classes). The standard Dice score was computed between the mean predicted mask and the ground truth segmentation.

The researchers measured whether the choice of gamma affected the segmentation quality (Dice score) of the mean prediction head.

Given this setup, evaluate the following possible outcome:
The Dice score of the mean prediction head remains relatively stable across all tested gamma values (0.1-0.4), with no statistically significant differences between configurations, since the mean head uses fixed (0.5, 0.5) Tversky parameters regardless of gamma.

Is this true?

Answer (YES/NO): YES